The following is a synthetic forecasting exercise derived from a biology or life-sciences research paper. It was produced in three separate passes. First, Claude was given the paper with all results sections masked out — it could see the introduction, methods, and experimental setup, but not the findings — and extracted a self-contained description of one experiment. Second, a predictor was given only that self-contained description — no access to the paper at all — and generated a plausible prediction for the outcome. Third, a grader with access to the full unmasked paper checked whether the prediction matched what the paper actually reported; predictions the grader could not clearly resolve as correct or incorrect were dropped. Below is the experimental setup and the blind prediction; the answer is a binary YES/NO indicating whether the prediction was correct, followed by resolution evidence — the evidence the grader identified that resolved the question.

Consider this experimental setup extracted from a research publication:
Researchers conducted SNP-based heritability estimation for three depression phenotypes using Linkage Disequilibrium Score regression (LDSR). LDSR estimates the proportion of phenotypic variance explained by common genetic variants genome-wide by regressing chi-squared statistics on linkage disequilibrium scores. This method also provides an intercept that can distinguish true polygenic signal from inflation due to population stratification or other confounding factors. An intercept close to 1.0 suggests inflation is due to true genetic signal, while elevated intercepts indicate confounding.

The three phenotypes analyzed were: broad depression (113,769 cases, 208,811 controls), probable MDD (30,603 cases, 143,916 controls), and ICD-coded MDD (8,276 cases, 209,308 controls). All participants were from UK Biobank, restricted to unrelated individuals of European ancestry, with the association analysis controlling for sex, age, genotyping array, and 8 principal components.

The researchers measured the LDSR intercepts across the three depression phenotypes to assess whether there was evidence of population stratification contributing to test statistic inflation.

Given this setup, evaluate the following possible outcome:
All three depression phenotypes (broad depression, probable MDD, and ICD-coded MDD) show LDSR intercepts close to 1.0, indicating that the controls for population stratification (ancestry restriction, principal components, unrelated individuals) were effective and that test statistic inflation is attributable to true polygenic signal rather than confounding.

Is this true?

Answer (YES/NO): YES